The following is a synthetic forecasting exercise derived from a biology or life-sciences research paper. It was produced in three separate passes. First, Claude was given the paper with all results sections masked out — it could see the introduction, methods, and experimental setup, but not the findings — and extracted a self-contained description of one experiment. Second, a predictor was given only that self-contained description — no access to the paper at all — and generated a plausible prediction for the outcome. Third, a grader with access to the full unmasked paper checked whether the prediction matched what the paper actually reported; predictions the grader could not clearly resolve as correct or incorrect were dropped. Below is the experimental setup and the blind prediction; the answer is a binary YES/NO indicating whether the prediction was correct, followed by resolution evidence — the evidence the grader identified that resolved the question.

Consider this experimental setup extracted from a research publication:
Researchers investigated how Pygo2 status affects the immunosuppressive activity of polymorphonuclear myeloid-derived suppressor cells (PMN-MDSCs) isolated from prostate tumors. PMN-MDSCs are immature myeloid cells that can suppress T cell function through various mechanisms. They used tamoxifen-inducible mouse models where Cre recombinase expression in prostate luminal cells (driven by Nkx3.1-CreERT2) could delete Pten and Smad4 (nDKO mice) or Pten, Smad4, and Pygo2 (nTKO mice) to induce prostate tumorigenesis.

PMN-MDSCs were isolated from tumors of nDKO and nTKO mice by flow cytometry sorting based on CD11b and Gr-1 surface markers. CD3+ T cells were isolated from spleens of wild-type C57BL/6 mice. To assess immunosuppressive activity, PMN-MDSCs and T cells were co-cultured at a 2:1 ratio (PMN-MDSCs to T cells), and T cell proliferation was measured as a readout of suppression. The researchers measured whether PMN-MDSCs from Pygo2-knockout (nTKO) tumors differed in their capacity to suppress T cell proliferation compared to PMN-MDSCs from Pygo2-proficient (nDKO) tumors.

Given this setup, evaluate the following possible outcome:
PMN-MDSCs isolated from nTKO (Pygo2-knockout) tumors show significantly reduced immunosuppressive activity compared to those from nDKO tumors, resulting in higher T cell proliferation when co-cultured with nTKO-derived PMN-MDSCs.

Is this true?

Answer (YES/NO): NO